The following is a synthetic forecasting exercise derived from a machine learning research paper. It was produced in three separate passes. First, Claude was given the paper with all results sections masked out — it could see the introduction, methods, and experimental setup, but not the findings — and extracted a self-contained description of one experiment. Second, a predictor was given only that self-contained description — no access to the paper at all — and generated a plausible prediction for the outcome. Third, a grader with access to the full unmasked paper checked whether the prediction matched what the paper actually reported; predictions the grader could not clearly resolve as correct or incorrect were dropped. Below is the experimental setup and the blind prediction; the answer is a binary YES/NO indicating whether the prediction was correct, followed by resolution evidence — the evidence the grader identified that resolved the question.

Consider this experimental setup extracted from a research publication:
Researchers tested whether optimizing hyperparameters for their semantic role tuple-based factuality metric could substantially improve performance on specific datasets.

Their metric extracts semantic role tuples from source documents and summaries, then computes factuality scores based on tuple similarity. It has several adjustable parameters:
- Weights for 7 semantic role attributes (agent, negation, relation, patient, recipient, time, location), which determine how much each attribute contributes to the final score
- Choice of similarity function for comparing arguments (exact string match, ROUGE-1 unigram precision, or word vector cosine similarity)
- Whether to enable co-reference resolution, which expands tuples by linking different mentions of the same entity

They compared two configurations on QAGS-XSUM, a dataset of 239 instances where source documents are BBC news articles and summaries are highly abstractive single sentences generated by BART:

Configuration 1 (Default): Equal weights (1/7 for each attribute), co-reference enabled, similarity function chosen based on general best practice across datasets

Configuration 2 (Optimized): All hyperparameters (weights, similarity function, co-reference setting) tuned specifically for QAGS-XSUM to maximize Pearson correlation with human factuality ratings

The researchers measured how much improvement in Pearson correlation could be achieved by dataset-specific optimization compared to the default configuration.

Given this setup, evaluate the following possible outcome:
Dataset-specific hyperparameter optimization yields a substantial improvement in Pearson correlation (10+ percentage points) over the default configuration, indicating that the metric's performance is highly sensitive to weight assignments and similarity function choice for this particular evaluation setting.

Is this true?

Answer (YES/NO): NO